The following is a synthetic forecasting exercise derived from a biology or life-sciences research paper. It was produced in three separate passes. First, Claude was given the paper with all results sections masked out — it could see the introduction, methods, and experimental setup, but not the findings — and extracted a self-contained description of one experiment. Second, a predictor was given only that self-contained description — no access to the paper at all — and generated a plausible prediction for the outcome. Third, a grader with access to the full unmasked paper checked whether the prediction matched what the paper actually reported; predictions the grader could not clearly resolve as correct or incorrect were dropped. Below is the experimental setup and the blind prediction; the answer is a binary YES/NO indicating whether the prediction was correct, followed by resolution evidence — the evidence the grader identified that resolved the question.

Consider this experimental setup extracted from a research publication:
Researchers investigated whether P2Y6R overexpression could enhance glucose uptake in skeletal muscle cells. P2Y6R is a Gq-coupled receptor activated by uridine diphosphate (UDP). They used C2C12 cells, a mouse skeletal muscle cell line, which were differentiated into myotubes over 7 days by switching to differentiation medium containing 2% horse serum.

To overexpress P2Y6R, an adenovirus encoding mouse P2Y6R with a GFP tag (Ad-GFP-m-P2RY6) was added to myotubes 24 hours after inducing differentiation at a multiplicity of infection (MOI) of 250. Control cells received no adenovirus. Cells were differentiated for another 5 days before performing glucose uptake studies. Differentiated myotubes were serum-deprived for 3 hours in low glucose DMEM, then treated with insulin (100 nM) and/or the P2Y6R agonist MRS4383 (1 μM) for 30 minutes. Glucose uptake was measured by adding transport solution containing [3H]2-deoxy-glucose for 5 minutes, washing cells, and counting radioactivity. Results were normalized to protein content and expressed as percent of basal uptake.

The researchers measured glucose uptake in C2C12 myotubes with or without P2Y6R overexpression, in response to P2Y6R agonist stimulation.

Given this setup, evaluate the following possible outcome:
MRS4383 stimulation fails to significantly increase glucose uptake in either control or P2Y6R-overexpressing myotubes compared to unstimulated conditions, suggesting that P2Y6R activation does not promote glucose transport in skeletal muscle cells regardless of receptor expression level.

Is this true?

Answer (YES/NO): NO